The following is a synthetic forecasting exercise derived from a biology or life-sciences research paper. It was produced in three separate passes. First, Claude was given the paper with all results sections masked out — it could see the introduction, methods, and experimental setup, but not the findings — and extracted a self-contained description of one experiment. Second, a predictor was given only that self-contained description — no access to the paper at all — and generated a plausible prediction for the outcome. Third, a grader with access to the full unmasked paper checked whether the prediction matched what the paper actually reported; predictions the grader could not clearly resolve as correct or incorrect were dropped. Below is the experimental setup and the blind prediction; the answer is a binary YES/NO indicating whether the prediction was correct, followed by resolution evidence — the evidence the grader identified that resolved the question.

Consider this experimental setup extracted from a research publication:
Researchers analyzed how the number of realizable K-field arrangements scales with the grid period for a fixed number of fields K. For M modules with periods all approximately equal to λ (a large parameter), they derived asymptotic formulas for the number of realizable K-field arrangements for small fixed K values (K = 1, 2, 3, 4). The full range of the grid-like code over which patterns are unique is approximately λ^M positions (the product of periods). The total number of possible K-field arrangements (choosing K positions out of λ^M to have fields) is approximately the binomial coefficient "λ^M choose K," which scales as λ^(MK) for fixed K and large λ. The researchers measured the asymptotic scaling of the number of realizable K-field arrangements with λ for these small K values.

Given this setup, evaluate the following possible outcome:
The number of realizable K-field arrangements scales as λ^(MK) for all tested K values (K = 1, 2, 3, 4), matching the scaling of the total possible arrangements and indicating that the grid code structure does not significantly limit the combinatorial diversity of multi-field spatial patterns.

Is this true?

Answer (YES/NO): NO